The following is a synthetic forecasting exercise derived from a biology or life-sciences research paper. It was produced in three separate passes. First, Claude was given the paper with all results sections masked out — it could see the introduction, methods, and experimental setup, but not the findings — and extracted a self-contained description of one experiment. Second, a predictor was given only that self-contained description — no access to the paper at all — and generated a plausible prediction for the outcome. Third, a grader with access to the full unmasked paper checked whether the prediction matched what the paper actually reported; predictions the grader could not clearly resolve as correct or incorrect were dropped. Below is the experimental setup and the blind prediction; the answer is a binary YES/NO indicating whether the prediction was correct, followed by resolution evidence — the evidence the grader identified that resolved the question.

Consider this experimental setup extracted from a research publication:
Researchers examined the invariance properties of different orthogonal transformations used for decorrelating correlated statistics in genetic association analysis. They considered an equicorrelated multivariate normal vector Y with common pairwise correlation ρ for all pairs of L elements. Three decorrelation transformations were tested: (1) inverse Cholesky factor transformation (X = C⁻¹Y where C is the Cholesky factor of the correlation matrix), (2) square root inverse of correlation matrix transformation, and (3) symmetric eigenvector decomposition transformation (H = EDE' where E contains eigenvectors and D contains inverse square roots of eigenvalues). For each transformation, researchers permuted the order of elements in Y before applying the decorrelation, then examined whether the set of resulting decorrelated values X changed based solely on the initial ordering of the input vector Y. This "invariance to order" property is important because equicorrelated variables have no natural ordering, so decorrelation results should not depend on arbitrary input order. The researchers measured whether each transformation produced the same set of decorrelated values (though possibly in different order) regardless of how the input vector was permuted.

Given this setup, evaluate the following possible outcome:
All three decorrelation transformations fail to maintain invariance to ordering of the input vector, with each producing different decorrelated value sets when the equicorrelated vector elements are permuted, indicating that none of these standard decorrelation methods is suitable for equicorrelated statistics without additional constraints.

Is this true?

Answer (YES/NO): NO